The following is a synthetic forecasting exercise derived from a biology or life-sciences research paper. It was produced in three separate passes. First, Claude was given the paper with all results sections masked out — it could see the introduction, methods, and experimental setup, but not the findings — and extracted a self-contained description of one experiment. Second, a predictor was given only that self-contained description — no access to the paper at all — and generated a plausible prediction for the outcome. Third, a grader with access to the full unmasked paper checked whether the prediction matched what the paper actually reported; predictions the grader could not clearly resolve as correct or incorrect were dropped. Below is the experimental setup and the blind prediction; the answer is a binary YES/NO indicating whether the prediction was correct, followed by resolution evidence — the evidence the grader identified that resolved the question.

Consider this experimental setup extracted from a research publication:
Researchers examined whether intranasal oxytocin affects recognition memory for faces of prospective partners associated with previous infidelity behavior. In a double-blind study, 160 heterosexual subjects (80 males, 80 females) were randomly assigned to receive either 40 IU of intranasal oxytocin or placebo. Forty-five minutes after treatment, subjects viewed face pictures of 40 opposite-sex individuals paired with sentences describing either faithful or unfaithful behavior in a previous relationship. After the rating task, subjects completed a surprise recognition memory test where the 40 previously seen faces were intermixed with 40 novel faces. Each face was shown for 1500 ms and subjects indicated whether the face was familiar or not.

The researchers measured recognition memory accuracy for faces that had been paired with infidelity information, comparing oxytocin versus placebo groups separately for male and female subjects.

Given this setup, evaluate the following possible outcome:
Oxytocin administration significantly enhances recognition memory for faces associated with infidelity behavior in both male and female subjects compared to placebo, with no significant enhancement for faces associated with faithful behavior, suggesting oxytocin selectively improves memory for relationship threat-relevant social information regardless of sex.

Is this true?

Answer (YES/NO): NO